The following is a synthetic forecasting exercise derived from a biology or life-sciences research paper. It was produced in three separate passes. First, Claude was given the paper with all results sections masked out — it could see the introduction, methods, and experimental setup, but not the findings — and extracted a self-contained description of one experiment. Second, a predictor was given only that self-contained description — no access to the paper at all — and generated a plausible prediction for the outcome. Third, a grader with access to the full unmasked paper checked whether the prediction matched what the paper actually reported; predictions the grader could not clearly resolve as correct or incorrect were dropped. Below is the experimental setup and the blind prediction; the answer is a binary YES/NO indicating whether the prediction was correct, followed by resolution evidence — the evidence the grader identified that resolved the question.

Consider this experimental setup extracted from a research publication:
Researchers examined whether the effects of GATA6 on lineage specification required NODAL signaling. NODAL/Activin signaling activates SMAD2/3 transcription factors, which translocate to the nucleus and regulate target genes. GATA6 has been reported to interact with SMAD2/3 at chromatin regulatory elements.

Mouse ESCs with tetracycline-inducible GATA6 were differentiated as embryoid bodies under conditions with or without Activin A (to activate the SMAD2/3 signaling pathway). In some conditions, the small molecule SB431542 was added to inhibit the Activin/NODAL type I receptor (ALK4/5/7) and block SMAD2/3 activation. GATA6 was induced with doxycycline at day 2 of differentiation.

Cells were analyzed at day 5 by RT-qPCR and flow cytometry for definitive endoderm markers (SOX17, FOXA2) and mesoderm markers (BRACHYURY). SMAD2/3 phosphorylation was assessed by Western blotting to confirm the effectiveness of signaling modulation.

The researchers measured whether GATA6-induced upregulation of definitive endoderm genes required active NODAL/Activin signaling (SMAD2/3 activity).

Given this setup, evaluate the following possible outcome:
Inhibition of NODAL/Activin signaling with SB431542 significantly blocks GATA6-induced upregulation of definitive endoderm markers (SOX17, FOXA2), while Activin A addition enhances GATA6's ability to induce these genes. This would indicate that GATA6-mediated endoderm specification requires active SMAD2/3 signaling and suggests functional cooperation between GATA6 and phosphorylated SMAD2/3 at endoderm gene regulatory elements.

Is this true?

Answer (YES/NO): YES